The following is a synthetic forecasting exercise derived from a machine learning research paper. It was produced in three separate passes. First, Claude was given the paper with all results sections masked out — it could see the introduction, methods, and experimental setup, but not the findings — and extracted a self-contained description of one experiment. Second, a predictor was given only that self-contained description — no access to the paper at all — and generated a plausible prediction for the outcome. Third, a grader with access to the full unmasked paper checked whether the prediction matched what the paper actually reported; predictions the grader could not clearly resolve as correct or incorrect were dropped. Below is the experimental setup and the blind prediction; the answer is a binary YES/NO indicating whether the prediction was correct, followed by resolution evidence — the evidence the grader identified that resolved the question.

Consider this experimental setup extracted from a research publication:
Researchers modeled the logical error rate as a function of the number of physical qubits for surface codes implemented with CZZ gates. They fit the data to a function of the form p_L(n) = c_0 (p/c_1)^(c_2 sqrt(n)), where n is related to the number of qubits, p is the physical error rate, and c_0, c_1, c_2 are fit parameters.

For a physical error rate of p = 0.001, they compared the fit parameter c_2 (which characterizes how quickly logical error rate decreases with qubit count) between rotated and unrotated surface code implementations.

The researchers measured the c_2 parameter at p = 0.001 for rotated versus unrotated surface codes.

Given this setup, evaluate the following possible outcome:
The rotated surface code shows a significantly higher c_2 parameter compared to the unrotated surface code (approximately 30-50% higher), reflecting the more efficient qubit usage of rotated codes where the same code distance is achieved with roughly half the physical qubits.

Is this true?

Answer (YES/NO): NO